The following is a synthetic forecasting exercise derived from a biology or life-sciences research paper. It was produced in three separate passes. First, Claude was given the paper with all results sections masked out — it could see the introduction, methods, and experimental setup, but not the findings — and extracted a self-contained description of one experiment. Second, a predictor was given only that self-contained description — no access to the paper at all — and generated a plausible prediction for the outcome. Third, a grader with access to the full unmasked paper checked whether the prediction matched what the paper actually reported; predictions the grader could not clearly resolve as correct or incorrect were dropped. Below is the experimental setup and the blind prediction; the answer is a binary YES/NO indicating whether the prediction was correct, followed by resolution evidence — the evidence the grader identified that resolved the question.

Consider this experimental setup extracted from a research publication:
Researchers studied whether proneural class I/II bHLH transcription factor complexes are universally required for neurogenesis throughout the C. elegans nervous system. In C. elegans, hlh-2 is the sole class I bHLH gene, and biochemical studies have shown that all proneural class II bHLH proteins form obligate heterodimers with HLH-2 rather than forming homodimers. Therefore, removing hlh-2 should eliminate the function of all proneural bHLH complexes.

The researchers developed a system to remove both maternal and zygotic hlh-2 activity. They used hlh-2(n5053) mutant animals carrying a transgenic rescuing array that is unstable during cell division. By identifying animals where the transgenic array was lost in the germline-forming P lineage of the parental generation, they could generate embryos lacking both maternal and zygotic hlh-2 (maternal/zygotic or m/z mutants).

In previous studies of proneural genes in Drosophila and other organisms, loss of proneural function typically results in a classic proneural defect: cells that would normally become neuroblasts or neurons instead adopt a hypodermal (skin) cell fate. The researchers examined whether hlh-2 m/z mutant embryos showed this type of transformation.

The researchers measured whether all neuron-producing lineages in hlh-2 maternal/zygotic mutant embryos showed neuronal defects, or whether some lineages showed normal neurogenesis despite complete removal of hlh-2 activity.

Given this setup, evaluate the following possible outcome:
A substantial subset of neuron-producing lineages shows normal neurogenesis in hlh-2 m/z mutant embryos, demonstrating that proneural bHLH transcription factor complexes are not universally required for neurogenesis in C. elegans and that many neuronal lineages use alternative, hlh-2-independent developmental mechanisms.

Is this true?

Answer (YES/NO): YES